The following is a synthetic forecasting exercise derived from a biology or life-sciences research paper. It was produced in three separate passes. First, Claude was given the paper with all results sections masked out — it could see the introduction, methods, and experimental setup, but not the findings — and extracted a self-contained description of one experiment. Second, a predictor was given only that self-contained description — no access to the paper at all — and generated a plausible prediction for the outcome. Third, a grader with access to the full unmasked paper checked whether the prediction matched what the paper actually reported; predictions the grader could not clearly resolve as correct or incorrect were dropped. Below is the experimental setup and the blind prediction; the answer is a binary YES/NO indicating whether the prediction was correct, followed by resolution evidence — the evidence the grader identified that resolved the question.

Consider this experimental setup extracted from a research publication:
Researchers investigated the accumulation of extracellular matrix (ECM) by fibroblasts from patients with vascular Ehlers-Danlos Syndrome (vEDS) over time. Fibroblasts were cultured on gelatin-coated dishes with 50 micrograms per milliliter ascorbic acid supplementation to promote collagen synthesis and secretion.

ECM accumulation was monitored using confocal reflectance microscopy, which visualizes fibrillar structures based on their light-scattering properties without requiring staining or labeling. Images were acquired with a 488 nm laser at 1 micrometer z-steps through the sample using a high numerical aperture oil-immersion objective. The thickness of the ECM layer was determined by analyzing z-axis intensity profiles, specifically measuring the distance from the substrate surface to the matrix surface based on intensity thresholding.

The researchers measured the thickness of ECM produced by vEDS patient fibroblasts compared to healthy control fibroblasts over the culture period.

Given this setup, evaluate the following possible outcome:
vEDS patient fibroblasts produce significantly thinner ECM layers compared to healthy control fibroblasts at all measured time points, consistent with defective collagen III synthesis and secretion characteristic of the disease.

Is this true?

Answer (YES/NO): NO